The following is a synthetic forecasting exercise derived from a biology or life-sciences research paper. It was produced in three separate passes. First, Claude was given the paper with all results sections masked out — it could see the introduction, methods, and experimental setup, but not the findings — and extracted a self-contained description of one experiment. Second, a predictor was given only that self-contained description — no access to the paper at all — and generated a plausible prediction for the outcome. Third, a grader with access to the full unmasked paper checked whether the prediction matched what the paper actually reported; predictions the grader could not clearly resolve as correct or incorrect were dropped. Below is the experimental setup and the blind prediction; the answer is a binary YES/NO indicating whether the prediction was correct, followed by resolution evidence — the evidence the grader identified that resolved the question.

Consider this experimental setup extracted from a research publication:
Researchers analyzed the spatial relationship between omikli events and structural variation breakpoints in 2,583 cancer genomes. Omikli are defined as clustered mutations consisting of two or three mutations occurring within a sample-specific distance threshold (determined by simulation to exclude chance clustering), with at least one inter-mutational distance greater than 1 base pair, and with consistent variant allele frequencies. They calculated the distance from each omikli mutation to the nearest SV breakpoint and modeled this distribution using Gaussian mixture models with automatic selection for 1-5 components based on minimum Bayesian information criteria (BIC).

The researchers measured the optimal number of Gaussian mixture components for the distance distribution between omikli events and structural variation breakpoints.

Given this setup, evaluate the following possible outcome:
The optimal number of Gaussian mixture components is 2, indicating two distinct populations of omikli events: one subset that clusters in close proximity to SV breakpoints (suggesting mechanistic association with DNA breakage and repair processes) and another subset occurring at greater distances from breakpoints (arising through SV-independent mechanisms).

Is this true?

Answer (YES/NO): YES